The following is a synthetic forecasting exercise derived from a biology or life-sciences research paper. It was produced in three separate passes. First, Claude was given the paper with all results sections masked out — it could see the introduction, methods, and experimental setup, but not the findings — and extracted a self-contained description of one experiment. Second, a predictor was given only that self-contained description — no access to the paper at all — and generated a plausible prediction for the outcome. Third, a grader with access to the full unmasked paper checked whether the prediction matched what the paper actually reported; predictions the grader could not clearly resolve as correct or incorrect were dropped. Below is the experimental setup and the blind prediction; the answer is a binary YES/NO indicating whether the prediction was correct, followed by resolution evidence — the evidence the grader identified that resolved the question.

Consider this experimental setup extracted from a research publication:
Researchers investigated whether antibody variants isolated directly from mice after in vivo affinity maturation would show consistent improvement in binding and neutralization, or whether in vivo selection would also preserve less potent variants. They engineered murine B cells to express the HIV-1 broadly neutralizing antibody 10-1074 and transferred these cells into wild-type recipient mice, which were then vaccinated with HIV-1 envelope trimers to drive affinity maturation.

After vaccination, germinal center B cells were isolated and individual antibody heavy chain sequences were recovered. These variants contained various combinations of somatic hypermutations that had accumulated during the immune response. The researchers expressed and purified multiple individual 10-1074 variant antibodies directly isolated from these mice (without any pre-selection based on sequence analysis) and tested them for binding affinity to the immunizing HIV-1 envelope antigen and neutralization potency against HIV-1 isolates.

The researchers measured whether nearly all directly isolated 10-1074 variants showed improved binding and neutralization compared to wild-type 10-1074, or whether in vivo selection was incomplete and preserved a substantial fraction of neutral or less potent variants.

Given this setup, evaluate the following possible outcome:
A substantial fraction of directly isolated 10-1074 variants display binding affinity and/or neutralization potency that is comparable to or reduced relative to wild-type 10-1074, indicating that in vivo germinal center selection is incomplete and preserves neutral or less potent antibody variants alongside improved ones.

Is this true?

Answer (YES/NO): NO